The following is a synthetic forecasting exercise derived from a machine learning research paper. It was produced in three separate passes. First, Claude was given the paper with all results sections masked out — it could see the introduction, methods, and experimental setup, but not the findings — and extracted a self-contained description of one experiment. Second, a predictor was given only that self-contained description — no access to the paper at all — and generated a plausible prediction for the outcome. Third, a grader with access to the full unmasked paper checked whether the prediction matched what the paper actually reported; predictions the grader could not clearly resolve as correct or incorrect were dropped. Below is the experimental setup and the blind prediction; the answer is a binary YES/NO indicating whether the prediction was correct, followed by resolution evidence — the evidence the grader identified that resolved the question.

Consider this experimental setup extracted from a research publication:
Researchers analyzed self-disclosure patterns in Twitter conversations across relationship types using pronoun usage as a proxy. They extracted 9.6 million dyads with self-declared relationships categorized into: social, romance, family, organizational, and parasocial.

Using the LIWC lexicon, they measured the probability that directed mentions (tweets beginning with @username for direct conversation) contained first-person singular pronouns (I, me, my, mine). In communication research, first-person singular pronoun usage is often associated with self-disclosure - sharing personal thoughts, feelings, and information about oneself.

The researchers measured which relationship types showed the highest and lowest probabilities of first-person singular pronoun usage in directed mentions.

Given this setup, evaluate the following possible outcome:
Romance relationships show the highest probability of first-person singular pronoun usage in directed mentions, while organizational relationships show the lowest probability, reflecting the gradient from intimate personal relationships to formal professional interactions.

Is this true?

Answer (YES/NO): NO